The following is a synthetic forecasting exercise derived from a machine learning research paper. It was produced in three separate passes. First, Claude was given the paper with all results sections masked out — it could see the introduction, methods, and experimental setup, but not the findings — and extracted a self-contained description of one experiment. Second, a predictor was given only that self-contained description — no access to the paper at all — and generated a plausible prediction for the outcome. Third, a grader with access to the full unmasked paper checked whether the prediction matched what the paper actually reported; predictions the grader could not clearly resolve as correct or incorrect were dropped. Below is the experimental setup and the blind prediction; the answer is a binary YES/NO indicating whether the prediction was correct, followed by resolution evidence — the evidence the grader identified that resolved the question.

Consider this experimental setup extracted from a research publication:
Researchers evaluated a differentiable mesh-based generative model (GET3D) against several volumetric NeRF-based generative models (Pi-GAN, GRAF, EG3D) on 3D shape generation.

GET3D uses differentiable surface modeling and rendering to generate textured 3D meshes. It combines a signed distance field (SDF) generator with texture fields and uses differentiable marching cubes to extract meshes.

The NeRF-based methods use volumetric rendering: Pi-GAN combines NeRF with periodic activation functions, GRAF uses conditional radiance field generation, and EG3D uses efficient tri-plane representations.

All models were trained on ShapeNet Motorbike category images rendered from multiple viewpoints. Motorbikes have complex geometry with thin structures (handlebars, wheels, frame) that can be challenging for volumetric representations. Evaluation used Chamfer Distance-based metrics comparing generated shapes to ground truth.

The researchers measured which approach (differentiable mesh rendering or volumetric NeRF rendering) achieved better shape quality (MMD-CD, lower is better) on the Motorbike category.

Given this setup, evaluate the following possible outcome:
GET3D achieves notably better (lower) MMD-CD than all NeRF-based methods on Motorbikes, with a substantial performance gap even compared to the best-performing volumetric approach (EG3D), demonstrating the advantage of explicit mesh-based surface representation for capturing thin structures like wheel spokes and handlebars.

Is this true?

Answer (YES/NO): NO